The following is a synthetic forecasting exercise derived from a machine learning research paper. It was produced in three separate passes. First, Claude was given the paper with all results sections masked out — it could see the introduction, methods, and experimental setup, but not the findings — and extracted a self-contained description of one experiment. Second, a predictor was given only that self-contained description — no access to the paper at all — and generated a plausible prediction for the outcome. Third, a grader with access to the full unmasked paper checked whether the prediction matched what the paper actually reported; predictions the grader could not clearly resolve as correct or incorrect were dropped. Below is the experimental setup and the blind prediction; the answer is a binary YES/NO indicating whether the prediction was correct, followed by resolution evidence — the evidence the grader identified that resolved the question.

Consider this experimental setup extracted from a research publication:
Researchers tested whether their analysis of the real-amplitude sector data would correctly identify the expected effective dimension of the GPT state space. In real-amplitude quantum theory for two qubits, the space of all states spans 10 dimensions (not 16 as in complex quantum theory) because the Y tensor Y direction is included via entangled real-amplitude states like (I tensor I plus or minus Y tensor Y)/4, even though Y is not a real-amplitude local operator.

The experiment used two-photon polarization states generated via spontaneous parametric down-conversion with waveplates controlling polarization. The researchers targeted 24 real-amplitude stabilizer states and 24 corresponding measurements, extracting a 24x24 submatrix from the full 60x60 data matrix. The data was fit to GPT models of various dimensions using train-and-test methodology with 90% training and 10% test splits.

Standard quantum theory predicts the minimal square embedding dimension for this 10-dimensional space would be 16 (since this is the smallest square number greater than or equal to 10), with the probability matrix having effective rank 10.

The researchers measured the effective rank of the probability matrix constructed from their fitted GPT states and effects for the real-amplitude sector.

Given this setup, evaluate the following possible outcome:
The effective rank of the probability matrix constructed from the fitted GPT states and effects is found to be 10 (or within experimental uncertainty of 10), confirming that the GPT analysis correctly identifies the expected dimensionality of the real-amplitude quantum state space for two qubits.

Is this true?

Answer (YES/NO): YES